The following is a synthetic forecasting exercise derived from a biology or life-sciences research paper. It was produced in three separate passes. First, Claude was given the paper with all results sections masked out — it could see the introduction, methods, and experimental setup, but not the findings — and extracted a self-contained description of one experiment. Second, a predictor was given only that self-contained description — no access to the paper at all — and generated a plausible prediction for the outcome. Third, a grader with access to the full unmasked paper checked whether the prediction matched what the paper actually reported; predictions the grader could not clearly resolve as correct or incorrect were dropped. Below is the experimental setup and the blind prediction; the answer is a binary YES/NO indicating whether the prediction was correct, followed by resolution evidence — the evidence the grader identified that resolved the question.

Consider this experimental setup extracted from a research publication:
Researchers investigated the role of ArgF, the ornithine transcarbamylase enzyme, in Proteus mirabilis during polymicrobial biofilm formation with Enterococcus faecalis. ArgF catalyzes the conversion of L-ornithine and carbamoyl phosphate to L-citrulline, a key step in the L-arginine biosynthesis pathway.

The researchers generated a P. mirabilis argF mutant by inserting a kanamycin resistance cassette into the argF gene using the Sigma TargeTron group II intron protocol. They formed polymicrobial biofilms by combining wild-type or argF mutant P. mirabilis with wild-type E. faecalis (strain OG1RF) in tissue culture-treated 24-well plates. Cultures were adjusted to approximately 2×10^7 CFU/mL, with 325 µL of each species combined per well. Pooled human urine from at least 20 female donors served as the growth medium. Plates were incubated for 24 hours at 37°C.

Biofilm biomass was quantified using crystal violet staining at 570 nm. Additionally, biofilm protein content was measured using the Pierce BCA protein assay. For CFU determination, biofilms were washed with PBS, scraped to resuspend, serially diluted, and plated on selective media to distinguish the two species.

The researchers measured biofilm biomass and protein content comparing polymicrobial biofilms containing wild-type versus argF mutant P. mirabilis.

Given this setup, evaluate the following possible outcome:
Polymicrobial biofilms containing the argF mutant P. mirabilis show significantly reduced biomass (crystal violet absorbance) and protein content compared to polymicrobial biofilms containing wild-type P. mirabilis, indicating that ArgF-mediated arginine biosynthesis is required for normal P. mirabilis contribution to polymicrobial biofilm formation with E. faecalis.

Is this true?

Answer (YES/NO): NO